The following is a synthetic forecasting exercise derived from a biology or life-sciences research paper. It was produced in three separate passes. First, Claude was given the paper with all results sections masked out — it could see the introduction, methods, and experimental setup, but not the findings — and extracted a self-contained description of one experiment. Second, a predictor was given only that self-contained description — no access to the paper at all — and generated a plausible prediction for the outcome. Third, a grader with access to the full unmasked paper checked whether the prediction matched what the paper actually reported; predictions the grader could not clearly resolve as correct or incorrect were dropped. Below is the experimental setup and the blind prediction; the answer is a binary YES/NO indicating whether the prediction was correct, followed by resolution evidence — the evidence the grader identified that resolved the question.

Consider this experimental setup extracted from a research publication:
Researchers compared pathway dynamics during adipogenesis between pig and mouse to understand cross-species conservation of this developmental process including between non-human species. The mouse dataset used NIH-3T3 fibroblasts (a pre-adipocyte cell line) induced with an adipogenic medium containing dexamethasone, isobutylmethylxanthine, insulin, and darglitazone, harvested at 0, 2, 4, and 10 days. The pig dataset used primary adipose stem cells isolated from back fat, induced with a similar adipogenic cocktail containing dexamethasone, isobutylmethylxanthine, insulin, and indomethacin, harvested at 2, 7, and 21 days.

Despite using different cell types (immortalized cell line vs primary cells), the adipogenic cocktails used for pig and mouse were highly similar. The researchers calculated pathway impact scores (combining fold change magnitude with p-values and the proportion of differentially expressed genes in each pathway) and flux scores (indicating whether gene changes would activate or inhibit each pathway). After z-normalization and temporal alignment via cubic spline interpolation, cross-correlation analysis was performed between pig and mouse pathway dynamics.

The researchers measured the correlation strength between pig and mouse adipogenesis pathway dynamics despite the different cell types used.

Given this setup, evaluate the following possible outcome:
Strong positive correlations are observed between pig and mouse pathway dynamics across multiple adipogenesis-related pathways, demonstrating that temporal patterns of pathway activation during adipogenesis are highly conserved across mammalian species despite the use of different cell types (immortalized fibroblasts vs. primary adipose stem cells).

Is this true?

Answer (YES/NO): YES